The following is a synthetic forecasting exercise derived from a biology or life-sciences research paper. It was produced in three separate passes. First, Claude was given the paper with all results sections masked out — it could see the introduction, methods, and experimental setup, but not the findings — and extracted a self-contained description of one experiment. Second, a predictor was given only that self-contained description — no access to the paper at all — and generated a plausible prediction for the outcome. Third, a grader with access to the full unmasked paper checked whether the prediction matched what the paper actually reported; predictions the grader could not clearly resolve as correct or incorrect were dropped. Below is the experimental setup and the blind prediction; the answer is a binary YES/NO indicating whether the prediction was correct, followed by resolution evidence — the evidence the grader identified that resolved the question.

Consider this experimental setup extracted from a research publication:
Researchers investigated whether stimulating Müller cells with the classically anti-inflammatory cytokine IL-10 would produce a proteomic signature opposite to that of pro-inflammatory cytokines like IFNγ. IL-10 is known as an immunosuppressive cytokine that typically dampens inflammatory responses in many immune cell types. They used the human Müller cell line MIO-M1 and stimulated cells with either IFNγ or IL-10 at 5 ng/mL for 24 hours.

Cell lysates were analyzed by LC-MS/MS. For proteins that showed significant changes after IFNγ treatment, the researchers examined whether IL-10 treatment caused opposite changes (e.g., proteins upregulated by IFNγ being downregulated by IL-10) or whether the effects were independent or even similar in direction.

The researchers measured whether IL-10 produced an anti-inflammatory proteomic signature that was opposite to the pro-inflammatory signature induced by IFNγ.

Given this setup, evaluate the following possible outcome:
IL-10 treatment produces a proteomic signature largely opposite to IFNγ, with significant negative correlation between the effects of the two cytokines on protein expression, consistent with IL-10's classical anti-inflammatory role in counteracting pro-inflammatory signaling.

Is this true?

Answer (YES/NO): NO